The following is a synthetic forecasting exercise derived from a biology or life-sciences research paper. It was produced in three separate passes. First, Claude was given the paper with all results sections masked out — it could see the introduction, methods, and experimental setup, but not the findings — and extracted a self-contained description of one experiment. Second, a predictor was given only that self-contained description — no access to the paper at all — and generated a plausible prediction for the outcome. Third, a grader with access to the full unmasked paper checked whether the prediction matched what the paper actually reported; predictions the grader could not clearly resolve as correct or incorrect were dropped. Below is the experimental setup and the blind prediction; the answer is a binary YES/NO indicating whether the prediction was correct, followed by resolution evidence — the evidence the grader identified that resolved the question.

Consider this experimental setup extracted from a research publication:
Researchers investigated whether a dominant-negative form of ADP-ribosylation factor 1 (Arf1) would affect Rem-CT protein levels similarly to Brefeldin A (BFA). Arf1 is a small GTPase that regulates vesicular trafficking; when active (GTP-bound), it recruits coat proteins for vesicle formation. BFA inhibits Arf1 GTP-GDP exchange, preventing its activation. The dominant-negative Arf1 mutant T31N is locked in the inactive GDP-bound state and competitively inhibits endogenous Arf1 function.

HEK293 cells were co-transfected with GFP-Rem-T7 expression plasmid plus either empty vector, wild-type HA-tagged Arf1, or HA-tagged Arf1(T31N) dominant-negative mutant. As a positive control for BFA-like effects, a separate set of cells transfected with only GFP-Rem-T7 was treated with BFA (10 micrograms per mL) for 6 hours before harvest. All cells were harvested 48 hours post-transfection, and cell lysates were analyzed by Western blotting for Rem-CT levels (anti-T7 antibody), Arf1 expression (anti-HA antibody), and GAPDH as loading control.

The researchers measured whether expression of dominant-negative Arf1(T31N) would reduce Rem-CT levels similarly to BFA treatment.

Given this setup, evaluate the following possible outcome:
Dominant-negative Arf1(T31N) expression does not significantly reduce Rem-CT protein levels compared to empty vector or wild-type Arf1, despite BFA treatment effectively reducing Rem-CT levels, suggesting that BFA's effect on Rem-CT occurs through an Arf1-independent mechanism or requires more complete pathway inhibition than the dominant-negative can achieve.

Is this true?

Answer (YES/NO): NO